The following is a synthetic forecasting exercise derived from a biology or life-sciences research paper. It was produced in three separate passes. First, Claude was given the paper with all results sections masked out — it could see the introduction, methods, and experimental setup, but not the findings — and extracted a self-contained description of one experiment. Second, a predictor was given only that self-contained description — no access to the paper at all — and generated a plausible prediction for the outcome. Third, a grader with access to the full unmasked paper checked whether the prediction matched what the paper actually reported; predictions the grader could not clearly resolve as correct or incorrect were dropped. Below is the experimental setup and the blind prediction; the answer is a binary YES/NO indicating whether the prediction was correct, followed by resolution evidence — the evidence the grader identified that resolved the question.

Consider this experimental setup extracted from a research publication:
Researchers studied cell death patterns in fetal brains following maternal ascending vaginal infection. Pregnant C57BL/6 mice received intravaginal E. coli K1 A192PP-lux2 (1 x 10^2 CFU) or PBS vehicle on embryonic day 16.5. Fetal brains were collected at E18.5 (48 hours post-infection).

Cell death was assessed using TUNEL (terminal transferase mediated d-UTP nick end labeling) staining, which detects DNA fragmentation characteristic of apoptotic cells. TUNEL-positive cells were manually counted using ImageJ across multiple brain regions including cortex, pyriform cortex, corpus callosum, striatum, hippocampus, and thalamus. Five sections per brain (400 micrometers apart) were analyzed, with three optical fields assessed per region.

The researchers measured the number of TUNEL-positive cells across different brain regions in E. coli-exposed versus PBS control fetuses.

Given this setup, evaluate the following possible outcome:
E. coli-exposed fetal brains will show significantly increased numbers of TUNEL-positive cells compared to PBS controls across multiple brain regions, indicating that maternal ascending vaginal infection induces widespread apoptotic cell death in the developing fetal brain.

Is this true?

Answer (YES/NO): NO